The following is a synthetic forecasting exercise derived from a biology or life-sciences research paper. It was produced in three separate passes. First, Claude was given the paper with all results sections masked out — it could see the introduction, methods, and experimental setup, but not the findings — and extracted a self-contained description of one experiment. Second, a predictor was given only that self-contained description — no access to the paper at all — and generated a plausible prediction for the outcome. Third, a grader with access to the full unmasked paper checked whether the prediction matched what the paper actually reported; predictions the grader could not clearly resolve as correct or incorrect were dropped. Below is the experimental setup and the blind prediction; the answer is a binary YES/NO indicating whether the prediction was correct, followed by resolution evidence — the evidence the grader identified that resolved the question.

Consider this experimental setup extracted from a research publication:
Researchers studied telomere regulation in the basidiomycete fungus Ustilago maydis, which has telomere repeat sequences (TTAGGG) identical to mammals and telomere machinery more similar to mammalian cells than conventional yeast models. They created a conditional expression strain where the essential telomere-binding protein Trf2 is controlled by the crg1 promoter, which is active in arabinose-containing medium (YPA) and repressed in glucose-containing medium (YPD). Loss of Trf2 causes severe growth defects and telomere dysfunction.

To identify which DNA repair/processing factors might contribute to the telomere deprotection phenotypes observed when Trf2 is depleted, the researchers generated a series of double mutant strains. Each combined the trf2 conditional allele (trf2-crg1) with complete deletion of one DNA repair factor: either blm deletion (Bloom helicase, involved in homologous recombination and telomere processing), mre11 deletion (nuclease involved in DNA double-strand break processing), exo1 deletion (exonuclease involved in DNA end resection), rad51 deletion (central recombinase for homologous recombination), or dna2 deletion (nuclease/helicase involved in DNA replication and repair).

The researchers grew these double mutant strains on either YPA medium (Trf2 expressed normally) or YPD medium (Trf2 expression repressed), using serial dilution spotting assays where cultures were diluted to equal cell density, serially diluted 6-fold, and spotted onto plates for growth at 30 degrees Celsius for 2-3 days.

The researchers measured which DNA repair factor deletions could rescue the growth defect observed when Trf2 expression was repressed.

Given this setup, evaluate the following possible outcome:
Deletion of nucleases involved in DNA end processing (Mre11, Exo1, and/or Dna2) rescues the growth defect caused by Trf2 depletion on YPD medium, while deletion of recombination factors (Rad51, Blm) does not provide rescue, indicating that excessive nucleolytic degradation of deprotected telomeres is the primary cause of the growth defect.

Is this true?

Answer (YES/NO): NO